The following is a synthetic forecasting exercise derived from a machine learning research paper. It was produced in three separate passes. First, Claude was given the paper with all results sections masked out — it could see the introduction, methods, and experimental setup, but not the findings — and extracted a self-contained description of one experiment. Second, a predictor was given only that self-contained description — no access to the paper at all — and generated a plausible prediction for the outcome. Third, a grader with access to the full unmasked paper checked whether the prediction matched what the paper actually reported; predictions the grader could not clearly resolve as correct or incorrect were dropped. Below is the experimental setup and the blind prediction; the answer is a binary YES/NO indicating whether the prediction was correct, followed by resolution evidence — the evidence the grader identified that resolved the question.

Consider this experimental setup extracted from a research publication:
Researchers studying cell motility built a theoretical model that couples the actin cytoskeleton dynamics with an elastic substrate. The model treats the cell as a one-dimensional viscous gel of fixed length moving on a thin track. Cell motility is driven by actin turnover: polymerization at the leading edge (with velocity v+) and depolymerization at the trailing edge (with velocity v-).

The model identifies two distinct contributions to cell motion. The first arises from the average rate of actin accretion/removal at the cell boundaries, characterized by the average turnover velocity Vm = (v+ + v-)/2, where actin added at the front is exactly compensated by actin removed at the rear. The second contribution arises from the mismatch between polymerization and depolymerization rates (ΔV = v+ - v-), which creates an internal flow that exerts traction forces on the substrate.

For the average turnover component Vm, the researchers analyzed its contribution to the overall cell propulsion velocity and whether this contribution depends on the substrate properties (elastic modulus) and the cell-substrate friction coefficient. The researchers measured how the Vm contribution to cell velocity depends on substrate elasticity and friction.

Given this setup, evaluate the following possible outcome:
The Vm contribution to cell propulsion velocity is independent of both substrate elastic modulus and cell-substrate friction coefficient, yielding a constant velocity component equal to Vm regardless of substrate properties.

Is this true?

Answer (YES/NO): YES